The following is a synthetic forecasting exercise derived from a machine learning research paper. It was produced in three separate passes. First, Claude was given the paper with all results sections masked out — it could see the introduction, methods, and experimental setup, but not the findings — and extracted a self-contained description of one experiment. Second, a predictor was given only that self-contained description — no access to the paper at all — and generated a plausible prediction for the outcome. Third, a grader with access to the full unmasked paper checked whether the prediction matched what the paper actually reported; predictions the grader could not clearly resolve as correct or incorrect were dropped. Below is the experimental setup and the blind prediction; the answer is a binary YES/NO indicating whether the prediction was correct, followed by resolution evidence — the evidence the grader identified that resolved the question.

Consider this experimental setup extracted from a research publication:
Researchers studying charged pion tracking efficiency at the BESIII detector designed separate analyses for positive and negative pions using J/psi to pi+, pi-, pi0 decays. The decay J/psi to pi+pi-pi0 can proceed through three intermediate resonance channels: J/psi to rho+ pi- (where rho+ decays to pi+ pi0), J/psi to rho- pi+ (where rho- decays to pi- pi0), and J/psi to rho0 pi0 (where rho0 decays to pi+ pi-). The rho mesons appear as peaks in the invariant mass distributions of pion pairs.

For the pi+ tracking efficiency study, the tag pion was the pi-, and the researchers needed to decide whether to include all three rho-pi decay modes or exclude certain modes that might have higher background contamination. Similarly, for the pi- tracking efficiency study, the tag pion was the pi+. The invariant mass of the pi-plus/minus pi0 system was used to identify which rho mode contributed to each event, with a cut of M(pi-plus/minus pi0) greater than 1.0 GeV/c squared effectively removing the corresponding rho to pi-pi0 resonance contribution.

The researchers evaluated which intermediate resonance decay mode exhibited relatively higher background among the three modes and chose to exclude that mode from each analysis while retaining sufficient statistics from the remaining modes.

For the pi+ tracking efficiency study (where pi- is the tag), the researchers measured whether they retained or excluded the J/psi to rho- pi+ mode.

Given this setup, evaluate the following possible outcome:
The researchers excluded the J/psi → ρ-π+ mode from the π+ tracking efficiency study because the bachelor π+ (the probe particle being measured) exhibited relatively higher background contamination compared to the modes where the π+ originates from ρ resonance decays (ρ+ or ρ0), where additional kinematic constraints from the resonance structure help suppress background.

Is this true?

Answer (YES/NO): YES